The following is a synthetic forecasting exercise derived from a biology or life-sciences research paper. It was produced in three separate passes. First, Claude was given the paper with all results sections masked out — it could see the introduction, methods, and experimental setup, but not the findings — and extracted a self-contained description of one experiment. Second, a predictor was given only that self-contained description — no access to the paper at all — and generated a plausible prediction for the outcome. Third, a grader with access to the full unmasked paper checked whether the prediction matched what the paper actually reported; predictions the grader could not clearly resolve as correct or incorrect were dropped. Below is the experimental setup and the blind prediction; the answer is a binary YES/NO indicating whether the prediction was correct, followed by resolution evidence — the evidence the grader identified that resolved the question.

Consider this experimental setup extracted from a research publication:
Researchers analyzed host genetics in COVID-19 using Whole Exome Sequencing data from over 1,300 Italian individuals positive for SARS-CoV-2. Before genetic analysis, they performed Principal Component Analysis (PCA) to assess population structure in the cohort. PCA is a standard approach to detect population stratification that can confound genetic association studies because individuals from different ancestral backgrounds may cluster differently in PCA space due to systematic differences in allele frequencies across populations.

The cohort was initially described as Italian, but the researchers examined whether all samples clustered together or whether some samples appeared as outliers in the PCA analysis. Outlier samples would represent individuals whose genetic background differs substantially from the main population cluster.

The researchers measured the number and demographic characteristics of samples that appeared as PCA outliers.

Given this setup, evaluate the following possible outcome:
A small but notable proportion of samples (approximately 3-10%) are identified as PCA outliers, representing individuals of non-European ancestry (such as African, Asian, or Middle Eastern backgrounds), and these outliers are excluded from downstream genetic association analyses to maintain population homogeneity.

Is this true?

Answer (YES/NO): YES